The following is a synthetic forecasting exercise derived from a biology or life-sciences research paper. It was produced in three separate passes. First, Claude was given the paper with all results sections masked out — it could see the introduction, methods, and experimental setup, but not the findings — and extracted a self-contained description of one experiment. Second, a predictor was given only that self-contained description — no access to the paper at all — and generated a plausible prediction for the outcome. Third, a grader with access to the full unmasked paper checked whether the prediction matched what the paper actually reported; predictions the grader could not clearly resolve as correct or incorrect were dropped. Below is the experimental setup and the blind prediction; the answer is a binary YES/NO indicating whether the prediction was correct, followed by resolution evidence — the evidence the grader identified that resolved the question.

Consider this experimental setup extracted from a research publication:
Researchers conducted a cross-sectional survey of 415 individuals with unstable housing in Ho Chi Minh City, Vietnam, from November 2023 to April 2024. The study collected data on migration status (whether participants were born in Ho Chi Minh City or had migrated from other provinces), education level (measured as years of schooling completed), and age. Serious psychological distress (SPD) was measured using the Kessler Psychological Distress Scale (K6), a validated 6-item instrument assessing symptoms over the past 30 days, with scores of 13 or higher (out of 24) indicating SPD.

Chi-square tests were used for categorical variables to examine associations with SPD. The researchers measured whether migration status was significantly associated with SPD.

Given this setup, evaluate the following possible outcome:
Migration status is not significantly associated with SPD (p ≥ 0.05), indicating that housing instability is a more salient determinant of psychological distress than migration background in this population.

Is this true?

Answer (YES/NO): YES